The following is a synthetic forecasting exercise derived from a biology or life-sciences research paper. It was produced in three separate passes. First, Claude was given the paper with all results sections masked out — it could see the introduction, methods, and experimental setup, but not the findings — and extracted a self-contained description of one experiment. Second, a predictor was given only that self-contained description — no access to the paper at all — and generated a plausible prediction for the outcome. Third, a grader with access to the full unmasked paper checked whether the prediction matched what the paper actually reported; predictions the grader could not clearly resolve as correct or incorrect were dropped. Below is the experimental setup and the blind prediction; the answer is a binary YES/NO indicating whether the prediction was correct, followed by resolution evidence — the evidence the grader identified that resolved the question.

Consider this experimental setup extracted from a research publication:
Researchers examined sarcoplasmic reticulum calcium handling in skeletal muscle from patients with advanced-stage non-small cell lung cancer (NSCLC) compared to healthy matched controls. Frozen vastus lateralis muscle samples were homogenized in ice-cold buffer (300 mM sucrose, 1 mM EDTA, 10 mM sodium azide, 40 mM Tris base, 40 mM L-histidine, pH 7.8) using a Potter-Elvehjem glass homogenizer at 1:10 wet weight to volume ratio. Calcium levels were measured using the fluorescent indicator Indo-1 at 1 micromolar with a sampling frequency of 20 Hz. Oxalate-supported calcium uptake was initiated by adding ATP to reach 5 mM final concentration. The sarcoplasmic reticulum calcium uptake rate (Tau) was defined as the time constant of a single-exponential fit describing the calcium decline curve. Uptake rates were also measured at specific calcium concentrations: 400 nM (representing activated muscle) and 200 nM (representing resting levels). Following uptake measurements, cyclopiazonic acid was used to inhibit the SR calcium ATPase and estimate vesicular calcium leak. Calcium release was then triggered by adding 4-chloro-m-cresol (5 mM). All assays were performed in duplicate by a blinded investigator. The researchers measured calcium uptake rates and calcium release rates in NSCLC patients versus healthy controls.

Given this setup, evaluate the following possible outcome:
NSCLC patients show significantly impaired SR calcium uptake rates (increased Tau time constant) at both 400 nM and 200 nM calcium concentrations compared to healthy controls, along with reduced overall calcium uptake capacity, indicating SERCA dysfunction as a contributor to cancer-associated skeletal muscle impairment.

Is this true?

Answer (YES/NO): YES